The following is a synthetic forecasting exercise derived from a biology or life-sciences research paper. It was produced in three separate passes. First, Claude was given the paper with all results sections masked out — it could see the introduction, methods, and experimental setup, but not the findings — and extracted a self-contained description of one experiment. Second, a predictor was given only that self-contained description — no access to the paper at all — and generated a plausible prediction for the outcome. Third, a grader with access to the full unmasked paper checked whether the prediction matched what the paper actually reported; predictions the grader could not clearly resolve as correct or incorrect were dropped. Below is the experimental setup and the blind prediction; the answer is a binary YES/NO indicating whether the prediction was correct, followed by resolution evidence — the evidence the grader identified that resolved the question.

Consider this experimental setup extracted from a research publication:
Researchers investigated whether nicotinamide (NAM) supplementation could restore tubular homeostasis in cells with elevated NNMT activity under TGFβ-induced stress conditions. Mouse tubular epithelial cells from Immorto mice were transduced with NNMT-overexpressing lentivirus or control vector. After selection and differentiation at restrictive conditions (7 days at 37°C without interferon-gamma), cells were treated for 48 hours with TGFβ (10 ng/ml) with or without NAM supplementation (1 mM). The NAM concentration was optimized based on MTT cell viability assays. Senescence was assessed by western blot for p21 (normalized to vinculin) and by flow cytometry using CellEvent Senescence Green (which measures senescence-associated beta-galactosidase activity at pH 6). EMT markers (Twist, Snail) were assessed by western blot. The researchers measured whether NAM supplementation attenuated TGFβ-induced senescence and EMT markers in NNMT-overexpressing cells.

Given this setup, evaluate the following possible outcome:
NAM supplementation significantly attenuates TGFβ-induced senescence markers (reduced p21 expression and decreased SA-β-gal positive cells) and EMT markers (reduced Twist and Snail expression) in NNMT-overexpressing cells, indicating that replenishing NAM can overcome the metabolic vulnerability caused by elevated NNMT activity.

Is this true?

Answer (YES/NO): NO